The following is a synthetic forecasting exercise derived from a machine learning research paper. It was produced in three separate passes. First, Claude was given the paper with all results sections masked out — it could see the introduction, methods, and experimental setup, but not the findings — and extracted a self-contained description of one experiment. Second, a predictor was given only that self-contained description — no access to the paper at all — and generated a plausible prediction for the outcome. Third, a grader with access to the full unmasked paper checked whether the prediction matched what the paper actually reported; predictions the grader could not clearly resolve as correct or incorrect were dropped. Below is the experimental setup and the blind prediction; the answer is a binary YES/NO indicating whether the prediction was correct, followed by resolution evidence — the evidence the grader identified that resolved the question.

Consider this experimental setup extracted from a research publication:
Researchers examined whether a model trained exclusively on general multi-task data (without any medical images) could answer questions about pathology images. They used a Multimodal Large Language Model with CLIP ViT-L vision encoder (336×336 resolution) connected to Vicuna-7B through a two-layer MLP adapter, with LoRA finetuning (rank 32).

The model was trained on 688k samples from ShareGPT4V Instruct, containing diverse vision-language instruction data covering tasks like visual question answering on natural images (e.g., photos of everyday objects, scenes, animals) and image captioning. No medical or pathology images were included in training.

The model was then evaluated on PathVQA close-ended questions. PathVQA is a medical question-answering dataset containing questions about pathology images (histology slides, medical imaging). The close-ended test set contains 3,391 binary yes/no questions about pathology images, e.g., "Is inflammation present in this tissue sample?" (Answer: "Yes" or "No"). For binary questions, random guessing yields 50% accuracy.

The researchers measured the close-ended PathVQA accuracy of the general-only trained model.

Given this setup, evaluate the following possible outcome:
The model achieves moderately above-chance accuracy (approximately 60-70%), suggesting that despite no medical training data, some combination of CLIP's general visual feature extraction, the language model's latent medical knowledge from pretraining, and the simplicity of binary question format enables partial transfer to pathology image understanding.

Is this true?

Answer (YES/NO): NO